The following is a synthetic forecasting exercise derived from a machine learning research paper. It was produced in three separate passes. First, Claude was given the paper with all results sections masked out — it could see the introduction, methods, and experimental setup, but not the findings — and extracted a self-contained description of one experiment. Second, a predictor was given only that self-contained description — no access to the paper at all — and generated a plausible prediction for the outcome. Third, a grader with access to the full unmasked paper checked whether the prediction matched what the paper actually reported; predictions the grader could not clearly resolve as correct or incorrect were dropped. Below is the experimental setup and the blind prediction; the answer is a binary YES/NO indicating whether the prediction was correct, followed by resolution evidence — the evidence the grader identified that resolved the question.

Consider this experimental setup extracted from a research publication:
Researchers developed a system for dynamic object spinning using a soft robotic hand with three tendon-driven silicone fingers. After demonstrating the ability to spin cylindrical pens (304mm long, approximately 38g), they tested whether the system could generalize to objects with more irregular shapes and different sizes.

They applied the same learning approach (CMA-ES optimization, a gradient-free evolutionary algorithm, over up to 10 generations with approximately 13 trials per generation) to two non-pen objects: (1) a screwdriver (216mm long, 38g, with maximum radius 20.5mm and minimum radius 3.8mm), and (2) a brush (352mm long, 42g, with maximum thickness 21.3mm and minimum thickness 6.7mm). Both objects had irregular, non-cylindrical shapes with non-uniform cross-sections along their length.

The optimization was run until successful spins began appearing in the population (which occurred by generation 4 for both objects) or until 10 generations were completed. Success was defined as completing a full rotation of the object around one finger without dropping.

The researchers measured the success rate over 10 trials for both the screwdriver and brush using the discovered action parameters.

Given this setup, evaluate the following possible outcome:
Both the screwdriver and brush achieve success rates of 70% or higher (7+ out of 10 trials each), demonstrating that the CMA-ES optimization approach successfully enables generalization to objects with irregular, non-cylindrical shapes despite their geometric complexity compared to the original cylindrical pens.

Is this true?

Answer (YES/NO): NO